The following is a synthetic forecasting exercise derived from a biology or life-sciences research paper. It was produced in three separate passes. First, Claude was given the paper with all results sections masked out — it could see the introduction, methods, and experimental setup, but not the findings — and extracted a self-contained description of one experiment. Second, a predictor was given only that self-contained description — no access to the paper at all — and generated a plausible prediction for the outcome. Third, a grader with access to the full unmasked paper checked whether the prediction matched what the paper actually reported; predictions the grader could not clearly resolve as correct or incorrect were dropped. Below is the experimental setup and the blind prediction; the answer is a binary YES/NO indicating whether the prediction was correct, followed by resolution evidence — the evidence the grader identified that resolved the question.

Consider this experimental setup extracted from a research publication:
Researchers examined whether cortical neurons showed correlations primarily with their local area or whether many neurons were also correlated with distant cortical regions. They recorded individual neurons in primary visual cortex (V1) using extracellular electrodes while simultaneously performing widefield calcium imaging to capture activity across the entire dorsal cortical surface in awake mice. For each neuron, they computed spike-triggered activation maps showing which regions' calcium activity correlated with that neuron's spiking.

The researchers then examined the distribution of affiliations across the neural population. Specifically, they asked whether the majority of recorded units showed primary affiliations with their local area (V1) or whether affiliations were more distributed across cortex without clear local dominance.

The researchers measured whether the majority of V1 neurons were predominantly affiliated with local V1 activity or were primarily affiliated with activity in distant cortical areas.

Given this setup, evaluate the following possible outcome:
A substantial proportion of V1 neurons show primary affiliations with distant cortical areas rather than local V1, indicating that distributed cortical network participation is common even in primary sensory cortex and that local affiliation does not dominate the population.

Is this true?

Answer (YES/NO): NO